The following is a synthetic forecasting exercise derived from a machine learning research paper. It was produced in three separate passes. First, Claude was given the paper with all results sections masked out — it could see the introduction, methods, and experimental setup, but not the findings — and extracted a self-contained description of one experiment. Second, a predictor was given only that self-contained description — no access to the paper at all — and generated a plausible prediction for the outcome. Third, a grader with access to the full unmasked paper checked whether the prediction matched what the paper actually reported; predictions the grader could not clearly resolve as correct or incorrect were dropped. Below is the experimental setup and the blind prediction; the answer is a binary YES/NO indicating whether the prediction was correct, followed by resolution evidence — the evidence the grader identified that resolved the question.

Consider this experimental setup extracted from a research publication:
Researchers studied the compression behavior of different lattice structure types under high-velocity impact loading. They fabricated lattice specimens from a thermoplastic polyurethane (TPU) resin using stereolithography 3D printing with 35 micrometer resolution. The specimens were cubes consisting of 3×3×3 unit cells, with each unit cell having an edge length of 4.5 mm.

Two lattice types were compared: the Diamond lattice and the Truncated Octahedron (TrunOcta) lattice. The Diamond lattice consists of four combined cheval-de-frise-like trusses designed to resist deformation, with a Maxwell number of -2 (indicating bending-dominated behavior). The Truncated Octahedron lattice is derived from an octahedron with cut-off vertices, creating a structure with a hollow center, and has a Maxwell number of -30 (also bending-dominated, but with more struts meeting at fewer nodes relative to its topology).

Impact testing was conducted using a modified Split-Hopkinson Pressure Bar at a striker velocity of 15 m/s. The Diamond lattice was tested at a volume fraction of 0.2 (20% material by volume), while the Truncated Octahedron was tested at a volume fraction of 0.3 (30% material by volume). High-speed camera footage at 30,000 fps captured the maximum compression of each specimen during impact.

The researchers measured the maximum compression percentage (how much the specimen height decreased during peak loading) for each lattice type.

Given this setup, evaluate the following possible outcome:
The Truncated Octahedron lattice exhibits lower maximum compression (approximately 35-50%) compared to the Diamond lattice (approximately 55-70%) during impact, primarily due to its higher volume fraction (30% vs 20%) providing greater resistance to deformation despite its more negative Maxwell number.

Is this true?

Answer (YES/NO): NO